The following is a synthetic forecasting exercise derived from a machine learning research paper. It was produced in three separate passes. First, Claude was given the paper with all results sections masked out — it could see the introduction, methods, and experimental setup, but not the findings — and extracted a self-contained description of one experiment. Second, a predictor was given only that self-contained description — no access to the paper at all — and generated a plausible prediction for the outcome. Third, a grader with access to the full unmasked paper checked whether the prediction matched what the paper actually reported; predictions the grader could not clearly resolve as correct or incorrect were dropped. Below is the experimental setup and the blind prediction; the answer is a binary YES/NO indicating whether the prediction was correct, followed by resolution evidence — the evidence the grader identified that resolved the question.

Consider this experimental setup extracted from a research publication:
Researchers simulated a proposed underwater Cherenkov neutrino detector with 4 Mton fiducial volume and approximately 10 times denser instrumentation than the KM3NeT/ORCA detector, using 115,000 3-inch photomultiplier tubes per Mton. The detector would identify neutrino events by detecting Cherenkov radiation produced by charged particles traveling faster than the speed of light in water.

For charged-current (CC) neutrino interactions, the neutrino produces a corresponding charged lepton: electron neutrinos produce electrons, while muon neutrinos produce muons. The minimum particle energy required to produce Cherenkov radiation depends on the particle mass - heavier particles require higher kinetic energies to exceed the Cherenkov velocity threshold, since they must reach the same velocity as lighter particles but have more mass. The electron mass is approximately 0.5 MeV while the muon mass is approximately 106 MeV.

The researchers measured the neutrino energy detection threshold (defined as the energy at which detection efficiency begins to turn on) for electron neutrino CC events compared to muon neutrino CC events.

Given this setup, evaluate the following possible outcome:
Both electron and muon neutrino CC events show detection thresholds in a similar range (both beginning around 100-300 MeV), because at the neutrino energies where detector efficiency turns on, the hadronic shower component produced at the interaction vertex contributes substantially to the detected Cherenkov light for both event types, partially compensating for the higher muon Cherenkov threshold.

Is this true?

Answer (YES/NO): NO